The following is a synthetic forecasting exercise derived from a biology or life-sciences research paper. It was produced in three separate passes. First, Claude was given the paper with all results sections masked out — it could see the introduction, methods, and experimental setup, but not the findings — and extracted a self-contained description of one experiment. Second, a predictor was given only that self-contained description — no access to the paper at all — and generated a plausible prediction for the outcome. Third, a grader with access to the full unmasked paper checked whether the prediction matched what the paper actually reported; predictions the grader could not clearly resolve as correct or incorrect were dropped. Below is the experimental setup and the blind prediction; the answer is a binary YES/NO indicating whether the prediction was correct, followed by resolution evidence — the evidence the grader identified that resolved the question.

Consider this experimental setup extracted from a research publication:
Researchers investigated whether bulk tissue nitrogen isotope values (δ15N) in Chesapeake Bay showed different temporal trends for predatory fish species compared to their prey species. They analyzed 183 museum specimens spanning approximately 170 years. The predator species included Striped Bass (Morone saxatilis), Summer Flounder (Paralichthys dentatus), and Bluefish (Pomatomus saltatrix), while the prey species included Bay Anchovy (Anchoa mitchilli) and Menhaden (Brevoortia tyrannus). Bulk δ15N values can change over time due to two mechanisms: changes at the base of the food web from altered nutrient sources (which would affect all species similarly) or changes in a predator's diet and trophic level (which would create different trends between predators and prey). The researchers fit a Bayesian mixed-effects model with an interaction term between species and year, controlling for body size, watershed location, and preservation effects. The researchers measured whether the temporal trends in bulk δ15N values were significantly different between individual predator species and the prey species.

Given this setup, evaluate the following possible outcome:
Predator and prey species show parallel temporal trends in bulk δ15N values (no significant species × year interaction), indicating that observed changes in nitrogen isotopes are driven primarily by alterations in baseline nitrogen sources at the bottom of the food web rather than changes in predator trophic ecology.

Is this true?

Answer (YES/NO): NO